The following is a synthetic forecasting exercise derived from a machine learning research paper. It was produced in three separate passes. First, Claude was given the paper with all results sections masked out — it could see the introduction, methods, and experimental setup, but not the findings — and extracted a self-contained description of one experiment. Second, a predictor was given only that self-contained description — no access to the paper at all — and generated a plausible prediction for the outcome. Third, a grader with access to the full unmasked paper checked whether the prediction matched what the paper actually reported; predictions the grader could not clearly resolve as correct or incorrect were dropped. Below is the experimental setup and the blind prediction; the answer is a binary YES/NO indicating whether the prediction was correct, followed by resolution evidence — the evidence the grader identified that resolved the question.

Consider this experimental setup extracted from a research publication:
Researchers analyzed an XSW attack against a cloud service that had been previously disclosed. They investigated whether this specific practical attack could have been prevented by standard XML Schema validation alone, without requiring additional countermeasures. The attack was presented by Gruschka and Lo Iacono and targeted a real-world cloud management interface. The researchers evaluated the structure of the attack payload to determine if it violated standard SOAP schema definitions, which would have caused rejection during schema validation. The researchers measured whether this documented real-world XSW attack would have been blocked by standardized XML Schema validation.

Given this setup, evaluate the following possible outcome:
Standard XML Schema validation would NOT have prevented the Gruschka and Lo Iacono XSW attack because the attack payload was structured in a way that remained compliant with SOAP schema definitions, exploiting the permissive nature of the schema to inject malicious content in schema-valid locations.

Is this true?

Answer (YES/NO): NO